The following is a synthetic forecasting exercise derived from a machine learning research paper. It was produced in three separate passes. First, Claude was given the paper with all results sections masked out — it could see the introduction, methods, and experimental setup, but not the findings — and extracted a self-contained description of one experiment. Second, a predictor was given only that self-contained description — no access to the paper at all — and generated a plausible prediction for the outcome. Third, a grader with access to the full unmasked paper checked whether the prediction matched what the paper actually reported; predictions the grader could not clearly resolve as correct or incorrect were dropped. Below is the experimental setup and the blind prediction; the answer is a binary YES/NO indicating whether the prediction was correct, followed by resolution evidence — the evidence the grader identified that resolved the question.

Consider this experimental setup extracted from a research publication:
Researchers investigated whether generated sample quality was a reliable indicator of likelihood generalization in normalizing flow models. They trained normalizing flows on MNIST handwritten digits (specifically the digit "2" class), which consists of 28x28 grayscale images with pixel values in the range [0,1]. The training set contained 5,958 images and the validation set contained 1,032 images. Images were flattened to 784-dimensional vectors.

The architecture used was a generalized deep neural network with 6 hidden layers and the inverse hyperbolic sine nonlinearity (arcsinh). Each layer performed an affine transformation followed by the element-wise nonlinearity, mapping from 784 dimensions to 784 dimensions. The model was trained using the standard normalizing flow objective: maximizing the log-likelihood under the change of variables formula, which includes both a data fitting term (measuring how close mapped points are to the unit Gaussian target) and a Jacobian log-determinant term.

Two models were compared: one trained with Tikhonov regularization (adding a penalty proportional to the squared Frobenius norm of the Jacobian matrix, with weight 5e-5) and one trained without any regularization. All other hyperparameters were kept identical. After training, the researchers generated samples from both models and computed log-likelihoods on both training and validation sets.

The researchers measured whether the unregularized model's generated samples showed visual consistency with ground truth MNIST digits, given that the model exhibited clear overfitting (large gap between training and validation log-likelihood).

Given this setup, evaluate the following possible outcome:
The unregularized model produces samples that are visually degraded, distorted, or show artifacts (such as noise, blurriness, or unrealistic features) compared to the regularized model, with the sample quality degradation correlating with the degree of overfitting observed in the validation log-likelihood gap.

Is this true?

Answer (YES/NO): NO